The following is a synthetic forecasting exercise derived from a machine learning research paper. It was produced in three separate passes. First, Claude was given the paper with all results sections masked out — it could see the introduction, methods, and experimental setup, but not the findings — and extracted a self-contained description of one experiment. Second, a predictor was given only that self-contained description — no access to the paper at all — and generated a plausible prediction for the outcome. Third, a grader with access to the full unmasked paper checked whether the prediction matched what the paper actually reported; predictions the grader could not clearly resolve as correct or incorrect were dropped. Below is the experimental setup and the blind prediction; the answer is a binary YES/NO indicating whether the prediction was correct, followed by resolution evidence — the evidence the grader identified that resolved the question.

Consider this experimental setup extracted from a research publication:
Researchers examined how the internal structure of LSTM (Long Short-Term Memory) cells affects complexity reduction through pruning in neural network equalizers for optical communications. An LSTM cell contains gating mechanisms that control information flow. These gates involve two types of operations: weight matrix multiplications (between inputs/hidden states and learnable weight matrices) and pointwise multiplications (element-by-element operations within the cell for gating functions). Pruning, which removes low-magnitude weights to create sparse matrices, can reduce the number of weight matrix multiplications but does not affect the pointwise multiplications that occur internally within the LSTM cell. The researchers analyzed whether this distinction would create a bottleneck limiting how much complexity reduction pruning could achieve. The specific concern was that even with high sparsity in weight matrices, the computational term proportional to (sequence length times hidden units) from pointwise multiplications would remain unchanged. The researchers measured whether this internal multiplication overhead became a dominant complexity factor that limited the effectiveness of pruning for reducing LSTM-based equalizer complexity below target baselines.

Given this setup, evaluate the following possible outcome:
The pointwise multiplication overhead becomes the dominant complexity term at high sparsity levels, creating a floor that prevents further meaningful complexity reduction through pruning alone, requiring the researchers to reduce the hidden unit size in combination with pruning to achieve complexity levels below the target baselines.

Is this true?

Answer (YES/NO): NO